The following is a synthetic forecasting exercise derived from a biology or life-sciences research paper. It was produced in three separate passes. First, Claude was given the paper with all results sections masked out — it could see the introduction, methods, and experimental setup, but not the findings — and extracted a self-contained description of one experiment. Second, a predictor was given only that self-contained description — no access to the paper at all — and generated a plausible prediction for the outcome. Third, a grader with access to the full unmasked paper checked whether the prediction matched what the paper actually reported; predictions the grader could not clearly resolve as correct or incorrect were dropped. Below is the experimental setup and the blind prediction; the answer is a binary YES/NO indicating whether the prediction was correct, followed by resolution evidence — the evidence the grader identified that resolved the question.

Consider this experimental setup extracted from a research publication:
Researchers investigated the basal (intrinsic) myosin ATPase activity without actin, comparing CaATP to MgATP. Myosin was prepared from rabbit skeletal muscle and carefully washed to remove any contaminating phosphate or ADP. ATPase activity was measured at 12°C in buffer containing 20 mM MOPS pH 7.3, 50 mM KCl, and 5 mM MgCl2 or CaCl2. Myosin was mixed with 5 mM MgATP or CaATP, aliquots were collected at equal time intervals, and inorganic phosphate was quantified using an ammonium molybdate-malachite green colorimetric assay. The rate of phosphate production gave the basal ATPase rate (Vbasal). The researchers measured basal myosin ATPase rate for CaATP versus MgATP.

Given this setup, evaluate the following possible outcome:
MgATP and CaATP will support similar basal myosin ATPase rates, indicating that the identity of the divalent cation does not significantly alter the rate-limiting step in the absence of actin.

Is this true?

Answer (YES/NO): NO